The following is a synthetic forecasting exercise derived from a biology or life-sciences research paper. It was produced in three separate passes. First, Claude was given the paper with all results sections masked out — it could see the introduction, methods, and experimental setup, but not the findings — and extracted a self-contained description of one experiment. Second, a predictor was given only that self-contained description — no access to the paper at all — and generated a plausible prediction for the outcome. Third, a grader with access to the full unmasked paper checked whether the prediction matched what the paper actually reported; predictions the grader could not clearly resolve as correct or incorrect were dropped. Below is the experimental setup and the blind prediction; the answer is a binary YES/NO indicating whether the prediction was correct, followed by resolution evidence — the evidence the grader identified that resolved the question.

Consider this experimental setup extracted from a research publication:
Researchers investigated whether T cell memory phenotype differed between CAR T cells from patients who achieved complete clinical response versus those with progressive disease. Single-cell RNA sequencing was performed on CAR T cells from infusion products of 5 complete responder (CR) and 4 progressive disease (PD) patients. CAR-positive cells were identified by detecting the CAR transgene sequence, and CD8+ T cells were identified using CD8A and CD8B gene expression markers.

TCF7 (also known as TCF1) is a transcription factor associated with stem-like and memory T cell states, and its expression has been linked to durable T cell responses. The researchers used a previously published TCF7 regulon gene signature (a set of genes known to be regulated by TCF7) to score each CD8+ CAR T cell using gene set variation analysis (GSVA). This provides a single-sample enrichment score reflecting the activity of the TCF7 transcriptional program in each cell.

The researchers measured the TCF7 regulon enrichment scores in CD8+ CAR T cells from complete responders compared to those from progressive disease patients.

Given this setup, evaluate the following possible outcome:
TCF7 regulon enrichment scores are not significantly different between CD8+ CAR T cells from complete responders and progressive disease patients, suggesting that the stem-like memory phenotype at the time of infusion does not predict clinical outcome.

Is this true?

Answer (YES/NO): NO